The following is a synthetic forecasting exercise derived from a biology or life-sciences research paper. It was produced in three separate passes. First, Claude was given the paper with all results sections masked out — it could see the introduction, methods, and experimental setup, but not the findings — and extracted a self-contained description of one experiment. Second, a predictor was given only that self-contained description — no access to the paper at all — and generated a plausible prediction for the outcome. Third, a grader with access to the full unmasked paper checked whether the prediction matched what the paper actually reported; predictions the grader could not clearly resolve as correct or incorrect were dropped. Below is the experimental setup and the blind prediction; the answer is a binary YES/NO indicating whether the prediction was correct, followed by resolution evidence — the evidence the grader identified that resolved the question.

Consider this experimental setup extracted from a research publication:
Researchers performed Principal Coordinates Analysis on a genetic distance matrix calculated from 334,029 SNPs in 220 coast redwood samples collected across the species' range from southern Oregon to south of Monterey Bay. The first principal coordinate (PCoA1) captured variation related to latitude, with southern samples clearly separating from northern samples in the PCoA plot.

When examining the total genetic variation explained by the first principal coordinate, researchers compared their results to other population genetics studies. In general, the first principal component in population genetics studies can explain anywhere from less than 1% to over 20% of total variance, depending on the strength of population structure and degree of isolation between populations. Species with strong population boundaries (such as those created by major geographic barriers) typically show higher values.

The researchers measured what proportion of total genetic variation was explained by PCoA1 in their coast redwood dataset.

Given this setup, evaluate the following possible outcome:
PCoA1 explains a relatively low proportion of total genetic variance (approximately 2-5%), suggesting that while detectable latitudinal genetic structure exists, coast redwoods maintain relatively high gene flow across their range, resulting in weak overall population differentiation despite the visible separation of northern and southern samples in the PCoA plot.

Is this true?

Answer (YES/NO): NO